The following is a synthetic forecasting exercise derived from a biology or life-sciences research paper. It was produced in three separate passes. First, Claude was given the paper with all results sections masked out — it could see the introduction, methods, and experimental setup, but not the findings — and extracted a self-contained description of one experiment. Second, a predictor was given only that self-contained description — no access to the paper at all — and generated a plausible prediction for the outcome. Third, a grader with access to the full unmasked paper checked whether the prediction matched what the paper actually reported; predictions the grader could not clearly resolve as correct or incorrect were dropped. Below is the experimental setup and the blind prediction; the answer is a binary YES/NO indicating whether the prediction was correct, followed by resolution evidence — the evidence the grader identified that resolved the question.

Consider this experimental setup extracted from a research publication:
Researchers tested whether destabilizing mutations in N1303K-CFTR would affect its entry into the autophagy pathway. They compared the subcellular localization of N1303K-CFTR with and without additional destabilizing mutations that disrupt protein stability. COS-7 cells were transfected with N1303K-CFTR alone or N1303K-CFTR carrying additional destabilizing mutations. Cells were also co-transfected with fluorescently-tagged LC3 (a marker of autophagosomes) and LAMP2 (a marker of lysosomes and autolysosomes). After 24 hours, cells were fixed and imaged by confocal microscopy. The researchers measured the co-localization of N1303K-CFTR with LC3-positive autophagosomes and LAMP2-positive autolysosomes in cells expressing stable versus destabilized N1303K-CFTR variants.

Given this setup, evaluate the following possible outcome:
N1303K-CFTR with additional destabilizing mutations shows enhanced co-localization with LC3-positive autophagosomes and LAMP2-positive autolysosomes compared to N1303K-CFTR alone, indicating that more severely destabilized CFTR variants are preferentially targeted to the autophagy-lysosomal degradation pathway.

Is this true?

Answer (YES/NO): NO